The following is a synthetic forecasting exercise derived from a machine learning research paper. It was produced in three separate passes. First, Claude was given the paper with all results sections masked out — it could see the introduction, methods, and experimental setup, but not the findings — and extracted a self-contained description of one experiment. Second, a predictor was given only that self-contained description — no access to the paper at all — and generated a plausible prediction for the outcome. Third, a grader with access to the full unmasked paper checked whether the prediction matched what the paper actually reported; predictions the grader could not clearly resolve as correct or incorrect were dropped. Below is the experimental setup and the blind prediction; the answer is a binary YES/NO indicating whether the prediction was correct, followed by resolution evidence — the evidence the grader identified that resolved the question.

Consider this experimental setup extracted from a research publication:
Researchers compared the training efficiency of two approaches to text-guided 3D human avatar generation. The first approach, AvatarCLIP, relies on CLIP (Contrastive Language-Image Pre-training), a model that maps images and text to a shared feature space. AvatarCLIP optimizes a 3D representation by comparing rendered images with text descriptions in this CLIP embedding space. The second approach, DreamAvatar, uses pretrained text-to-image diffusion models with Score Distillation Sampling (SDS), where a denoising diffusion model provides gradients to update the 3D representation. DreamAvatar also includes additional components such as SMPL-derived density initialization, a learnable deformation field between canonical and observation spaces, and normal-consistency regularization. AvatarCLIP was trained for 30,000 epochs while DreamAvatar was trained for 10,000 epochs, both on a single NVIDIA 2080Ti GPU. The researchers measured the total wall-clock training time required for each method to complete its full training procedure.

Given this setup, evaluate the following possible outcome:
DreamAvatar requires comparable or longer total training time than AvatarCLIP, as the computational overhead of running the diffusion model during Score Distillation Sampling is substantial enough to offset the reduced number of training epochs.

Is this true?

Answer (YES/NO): NO